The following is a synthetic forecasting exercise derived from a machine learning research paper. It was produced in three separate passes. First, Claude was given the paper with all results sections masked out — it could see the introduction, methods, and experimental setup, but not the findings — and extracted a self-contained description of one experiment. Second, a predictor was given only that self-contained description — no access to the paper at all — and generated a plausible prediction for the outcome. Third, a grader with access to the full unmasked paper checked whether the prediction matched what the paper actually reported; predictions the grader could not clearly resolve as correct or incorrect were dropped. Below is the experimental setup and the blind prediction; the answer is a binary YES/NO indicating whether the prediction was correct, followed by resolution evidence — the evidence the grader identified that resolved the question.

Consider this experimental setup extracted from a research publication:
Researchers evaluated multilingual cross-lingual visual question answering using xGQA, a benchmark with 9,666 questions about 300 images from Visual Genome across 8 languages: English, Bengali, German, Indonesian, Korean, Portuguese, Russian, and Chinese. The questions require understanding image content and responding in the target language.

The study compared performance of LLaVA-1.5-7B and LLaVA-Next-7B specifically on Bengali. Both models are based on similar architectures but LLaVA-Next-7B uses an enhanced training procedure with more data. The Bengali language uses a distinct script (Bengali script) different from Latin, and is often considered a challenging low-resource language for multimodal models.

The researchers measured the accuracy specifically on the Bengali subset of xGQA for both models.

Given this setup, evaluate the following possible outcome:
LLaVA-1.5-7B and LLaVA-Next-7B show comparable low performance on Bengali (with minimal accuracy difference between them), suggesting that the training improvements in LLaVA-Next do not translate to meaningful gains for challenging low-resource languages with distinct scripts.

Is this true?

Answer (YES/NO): NO